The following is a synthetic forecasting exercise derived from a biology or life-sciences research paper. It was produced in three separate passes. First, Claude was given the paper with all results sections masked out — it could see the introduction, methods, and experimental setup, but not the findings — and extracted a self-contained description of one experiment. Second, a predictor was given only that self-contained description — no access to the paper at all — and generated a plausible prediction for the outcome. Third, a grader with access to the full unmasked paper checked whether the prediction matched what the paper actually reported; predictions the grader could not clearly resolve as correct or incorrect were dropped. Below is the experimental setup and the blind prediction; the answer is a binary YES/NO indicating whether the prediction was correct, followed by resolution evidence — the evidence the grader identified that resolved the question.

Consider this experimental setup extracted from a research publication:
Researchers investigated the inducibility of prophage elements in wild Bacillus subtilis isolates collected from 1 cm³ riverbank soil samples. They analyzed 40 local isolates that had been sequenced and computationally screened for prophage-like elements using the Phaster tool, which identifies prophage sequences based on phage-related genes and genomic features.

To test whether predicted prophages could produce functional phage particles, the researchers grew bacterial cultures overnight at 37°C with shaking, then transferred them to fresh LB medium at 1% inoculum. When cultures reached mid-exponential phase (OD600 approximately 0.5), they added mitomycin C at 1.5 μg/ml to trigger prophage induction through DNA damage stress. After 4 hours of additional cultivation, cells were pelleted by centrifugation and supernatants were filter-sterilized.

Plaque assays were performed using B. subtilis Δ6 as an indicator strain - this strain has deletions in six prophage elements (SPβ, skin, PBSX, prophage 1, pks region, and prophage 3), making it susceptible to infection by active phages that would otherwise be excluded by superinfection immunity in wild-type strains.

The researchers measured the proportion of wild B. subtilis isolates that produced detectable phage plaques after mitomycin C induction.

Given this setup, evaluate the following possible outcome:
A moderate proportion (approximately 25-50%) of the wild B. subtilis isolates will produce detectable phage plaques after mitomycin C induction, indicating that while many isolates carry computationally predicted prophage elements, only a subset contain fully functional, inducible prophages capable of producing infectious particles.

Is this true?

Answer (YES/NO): NO